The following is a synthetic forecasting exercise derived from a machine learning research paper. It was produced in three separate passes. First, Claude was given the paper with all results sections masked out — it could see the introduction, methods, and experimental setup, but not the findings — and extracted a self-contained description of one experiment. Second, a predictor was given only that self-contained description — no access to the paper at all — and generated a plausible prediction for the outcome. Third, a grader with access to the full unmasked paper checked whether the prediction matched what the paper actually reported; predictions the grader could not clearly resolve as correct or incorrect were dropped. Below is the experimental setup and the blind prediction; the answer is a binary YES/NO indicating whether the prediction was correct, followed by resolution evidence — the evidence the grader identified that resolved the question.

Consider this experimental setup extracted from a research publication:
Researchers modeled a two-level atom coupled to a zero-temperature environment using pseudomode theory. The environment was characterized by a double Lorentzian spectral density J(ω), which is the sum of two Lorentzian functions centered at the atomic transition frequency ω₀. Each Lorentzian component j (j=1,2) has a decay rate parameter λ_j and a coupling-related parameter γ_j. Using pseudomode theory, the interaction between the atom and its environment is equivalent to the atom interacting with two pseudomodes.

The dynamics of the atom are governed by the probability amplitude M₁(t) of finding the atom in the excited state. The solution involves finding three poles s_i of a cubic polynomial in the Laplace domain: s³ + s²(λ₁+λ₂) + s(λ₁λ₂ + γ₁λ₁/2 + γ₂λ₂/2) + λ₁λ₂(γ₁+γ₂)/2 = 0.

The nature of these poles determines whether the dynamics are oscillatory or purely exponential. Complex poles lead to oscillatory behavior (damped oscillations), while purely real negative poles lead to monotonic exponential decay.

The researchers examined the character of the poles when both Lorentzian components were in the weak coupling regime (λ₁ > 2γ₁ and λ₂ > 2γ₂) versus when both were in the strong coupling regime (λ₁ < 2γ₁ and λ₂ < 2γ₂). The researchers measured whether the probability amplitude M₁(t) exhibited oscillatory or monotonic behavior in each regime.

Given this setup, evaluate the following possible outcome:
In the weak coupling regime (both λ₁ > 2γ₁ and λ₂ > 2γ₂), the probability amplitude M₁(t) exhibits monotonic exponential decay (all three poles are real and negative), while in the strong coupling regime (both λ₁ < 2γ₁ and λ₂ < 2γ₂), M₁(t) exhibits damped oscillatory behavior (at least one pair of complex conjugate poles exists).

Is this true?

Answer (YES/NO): YES